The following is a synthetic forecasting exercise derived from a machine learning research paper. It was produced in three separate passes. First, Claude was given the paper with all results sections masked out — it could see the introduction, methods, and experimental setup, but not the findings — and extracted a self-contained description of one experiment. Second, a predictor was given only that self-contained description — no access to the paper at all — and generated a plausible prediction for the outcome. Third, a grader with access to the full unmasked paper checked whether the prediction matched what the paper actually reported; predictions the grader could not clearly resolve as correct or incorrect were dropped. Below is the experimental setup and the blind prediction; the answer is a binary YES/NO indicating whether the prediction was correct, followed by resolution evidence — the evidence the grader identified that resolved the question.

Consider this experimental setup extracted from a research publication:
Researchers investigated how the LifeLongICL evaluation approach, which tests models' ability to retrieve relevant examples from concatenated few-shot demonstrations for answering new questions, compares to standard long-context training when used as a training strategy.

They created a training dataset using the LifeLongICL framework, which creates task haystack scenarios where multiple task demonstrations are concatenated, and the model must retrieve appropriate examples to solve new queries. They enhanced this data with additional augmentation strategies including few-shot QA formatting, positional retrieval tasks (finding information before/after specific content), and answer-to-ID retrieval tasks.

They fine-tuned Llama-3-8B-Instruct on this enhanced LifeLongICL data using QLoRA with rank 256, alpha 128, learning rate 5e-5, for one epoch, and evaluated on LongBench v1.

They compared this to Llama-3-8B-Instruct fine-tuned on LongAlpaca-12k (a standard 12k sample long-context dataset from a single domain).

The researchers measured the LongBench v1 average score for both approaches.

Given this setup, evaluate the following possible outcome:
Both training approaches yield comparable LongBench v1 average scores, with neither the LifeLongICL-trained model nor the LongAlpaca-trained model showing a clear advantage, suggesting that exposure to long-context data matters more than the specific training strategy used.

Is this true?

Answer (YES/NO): NO